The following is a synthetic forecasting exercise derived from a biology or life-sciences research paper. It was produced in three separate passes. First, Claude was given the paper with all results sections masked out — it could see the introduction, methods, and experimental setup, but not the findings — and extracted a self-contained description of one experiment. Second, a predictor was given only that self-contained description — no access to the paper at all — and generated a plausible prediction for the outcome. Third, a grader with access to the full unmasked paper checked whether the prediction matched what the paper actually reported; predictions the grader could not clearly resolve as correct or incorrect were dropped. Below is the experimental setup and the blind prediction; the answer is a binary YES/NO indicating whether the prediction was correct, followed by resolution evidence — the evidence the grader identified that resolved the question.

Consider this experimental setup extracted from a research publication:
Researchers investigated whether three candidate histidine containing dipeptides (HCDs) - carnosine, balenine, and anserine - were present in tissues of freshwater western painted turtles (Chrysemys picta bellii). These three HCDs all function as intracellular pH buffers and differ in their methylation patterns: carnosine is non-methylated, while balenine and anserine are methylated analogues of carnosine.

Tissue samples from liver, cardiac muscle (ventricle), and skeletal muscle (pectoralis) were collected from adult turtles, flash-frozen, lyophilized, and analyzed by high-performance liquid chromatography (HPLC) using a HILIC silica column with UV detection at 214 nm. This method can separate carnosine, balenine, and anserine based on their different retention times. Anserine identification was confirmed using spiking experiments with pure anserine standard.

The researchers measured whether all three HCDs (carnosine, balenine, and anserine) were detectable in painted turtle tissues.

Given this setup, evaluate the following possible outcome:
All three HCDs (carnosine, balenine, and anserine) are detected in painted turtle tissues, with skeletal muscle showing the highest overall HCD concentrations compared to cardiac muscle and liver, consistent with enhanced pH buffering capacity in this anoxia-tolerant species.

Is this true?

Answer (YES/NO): NO